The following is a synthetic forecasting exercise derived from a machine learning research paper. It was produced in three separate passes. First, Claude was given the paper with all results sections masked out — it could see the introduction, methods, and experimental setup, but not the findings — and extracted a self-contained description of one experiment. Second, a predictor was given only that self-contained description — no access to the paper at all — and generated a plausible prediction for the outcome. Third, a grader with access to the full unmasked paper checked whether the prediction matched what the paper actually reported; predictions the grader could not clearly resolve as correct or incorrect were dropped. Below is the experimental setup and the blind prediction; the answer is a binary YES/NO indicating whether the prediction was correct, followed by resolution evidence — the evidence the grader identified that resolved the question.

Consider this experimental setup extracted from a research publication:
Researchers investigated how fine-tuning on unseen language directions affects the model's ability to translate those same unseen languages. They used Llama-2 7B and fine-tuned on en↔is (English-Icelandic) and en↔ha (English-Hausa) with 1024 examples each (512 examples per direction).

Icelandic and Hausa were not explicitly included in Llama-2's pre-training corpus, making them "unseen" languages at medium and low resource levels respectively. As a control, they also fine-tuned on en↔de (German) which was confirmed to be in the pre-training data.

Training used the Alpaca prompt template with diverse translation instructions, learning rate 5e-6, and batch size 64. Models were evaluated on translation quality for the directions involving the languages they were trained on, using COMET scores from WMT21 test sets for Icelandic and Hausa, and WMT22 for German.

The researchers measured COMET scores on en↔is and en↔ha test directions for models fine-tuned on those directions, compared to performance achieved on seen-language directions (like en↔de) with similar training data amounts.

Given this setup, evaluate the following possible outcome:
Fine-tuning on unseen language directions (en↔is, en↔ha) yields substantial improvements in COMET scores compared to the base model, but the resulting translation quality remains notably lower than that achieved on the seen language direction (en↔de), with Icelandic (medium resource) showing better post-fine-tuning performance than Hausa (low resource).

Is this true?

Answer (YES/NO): NO